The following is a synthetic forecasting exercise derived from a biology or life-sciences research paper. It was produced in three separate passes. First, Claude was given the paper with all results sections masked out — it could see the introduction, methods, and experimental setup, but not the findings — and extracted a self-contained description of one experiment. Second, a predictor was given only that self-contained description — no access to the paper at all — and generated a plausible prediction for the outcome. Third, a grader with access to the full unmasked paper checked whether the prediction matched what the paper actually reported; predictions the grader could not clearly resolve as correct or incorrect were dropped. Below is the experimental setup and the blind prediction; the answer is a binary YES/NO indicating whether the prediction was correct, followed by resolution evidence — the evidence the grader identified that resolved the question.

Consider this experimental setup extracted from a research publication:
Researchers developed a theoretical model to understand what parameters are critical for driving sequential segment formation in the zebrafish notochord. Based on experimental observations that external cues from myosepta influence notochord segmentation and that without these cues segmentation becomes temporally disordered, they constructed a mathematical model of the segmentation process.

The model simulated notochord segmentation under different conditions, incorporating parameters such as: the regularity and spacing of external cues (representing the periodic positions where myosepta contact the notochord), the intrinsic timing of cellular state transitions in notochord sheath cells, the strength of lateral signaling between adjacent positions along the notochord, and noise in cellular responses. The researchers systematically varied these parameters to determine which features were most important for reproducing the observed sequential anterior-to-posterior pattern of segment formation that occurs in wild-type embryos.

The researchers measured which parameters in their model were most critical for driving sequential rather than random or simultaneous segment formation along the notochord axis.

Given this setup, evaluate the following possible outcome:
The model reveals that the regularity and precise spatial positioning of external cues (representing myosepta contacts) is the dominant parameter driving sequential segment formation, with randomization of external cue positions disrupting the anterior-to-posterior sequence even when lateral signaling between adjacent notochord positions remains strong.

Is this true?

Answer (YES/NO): YES